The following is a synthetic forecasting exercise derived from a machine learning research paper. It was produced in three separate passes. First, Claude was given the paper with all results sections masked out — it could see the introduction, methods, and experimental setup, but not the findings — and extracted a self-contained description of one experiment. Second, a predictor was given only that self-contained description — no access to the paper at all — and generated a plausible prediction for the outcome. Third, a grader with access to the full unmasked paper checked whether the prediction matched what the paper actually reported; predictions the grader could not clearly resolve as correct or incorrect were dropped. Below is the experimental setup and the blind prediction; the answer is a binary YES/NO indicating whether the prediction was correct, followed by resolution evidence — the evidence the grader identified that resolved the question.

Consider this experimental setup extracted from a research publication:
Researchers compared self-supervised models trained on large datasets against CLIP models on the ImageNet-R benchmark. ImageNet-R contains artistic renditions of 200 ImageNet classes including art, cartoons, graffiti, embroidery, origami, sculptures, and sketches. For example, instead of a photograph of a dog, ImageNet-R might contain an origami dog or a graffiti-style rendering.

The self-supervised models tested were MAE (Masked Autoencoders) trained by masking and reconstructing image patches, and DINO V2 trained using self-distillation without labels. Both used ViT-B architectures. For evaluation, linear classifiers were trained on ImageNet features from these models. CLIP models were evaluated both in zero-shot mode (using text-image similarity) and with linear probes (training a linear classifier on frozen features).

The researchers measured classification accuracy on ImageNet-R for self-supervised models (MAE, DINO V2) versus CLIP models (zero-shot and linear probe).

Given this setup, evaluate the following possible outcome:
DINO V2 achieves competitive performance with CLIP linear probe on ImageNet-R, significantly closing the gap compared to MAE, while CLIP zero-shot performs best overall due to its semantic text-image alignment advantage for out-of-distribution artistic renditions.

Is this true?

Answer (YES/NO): NO